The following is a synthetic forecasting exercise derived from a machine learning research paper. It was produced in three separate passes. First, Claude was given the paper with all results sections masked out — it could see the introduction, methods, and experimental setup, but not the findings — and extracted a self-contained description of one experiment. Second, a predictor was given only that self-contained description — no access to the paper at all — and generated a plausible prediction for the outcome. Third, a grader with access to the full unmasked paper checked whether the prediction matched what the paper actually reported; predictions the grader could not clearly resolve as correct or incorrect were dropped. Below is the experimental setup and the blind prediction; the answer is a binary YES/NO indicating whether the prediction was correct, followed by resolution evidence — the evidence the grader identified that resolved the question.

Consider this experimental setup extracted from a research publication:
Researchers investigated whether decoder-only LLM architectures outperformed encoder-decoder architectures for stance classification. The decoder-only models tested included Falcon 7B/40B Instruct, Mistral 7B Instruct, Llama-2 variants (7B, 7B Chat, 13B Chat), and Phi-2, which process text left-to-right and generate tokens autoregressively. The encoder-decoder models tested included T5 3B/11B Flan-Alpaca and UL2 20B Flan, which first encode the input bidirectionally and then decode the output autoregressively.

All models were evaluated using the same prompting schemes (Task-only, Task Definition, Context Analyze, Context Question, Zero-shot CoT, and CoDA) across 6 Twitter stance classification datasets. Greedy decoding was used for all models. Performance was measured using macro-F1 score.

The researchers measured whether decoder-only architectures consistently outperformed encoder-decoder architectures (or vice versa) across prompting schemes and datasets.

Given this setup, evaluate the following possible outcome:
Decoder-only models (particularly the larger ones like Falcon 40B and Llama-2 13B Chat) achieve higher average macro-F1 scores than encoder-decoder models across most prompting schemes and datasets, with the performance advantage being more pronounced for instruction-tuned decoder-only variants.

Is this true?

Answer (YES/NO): NO